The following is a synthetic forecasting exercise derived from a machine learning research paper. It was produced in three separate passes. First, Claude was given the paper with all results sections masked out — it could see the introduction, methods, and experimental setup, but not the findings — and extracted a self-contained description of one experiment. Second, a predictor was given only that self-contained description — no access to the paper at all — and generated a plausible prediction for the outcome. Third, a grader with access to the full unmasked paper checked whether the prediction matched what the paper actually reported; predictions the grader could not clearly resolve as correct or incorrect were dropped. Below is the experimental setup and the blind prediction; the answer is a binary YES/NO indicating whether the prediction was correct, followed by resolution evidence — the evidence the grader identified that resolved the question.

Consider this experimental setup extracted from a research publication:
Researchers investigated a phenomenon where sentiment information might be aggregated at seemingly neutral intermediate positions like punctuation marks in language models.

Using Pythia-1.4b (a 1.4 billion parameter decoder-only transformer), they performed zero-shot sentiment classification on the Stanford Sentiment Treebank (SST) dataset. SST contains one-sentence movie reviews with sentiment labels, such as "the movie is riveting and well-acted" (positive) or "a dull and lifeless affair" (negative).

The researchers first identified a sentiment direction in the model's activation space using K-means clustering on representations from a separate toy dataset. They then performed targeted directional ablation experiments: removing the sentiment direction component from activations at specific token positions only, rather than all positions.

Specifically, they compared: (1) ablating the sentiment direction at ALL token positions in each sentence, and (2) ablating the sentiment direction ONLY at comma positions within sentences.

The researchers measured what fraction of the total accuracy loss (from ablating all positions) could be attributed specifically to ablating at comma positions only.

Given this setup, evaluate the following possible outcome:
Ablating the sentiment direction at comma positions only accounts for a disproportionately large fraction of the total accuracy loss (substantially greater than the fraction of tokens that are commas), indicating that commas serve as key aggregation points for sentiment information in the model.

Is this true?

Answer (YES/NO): YES